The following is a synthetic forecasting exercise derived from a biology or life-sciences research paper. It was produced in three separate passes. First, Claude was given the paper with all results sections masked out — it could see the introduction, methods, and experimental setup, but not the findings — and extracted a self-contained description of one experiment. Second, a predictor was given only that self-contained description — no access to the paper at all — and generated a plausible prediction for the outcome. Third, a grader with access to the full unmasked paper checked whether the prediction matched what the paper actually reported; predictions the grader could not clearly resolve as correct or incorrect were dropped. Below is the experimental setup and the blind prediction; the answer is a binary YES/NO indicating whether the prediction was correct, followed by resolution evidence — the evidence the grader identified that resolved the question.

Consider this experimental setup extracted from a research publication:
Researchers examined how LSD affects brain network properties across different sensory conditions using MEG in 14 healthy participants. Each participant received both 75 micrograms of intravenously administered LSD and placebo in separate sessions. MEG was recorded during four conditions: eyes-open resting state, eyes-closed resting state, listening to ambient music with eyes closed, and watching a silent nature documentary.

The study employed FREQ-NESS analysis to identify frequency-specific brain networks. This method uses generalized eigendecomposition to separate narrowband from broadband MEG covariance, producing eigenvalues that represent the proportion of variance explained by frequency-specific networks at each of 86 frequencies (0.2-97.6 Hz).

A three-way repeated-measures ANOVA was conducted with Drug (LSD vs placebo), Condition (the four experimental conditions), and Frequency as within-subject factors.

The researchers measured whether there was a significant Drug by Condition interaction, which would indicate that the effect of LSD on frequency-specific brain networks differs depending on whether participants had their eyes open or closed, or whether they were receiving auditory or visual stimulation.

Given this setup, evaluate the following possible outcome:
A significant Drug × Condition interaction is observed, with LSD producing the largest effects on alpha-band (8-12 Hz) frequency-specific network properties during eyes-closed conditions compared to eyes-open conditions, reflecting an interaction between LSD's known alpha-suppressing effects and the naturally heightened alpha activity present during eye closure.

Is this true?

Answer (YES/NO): NO